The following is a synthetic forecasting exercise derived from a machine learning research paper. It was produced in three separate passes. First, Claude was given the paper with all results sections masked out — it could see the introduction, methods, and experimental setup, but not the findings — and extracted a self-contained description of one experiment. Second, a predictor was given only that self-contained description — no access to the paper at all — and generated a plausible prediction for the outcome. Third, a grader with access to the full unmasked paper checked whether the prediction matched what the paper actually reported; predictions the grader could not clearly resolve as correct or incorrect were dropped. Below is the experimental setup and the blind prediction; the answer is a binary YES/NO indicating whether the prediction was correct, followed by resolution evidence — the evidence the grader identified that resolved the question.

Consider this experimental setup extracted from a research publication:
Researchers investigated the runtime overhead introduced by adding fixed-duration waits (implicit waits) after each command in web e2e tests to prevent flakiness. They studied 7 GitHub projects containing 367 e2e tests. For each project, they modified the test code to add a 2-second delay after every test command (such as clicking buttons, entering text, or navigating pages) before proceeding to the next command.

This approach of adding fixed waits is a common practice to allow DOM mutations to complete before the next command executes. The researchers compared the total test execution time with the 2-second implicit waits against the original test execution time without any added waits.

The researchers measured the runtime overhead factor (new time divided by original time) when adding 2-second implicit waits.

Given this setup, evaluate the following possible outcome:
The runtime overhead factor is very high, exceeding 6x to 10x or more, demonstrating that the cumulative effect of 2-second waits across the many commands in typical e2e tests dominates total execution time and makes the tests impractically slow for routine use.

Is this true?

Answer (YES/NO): NO